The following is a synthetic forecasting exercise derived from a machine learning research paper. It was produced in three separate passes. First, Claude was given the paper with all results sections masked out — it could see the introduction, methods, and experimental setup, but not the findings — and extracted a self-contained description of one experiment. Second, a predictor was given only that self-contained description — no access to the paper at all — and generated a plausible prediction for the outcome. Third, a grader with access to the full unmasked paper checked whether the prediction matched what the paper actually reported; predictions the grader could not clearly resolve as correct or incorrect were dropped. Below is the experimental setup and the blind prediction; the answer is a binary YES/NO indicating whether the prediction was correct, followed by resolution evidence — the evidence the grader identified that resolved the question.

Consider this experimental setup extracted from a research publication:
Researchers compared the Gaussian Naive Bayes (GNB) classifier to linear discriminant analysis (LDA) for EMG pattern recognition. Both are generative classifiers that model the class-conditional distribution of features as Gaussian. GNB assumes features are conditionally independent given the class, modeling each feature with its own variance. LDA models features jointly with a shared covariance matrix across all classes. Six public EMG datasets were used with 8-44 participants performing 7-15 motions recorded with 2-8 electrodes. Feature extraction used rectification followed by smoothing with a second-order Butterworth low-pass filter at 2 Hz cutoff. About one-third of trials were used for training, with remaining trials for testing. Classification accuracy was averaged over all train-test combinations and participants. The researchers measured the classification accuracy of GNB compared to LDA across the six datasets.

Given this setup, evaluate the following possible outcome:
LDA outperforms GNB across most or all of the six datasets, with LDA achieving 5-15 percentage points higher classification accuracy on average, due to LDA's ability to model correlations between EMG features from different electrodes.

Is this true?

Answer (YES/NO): NO